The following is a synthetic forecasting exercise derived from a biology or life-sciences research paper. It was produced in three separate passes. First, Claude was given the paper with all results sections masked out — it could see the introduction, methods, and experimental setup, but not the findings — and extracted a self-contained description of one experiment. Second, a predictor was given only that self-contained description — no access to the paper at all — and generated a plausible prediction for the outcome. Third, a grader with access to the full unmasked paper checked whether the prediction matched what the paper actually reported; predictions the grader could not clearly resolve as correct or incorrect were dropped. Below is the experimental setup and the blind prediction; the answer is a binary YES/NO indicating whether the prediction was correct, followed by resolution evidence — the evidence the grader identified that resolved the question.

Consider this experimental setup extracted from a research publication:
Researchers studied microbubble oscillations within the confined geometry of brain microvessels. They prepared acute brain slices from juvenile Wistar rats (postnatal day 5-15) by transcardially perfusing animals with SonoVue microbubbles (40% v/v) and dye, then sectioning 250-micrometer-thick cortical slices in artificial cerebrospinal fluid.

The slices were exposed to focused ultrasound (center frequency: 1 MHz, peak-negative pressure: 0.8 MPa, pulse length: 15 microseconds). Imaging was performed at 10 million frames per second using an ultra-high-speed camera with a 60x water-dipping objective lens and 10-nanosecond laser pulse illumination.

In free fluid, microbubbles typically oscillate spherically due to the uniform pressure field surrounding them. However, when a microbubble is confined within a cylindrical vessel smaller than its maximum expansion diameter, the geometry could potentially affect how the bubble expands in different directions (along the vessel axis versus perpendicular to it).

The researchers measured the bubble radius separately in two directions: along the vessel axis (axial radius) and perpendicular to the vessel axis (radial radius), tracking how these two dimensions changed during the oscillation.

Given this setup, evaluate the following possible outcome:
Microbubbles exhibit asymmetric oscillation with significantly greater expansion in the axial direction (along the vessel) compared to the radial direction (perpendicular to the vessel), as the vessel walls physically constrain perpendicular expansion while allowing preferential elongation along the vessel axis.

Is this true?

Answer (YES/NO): YES